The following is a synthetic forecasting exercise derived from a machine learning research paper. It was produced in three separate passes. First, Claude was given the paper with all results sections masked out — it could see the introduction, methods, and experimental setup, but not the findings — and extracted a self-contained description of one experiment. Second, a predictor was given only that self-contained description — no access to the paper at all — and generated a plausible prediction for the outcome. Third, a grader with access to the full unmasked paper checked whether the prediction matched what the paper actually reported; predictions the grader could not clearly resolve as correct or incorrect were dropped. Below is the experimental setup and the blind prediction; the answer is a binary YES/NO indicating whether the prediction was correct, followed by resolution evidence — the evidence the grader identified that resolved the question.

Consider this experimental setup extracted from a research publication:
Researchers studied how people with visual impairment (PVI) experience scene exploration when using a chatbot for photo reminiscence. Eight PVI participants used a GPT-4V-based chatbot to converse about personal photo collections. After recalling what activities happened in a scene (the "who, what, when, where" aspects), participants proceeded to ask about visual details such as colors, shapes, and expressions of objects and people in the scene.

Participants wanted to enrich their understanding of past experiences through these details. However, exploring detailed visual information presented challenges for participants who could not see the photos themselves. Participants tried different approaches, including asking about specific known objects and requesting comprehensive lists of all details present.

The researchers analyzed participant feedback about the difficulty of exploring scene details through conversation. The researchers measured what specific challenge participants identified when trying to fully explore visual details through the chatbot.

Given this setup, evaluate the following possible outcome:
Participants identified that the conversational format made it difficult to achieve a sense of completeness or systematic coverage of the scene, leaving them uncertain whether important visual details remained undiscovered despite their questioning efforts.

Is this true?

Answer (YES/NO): YES